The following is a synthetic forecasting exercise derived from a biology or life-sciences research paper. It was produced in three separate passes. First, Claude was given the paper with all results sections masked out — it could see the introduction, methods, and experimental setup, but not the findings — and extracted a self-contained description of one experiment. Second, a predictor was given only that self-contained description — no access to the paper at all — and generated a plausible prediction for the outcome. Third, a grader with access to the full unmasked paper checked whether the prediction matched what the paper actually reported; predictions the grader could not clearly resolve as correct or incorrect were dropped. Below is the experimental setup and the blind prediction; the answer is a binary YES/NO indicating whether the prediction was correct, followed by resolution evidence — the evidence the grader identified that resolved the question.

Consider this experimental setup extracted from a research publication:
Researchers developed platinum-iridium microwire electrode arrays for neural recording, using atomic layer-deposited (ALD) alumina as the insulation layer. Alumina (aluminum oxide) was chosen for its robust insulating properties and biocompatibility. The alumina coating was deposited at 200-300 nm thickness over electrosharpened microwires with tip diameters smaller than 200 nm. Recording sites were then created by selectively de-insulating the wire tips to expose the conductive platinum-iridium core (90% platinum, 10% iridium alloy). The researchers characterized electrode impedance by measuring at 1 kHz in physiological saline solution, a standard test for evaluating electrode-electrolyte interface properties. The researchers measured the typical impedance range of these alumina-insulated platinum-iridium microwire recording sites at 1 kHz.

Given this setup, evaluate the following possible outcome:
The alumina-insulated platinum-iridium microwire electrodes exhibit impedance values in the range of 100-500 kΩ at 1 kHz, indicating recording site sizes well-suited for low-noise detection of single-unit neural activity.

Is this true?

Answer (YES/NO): NO